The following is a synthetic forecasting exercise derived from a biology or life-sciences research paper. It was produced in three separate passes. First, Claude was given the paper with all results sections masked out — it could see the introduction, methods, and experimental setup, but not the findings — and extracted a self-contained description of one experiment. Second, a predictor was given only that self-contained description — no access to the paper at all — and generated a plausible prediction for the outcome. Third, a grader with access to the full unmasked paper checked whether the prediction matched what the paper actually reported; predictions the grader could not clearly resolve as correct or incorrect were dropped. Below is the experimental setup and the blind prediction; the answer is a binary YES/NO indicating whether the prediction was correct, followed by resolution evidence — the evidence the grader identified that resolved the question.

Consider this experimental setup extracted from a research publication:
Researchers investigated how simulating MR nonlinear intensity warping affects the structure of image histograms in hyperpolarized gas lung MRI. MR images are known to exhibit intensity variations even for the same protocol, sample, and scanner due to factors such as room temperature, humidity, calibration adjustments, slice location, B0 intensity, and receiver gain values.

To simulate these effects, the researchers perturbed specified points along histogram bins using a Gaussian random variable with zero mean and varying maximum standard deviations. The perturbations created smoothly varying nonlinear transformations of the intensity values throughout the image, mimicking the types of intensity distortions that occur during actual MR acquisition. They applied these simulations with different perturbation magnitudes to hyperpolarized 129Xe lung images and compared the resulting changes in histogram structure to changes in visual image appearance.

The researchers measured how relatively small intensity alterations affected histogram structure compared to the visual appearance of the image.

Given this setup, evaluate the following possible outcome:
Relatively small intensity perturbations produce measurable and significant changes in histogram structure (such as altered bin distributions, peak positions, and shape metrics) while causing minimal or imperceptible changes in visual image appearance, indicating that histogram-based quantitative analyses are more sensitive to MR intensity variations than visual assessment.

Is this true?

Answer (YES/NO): YES